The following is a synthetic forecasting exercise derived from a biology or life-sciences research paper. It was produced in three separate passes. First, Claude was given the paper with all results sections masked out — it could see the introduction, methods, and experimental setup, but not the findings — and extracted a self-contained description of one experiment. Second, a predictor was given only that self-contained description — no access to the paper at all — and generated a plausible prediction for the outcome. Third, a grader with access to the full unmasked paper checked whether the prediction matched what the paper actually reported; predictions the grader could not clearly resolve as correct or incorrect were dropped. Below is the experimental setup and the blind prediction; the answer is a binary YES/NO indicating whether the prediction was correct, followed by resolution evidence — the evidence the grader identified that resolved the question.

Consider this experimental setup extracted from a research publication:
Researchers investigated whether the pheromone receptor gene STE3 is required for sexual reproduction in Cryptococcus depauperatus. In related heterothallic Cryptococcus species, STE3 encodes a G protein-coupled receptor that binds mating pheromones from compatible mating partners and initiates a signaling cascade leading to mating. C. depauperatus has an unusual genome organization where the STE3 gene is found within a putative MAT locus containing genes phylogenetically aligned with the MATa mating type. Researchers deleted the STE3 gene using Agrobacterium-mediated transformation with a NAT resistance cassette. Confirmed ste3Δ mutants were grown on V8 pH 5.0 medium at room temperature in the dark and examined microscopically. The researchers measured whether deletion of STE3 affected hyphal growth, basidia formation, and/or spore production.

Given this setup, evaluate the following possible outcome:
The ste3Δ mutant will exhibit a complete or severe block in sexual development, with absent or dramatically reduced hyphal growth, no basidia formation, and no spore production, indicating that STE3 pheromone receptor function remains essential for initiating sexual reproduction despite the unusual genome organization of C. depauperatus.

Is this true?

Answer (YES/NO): NO